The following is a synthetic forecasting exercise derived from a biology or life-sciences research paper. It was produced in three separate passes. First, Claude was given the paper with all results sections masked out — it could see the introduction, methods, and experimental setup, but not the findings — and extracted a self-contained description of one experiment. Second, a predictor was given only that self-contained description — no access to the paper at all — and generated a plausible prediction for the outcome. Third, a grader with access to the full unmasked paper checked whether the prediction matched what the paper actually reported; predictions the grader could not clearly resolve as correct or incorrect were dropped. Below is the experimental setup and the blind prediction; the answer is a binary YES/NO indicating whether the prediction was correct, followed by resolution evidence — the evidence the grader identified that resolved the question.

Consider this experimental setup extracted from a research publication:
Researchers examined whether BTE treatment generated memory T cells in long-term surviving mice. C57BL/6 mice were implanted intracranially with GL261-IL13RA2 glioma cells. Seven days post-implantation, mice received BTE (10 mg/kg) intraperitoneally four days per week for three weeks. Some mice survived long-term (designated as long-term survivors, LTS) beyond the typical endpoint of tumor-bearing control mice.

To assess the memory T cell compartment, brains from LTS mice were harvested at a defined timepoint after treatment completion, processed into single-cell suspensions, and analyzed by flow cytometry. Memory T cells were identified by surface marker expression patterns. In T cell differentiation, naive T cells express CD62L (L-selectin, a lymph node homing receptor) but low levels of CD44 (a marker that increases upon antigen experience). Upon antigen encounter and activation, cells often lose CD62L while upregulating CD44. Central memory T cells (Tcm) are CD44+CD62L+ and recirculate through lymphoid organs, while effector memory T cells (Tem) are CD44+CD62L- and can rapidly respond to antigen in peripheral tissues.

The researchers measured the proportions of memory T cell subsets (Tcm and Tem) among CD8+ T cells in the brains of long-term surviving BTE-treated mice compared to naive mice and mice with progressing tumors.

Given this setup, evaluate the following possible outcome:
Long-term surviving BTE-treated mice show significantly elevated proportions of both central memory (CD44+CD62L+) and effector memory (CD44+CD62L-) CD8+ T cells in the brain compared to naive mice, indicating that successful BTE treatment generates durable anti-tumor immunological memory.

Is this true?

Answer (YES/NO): NO